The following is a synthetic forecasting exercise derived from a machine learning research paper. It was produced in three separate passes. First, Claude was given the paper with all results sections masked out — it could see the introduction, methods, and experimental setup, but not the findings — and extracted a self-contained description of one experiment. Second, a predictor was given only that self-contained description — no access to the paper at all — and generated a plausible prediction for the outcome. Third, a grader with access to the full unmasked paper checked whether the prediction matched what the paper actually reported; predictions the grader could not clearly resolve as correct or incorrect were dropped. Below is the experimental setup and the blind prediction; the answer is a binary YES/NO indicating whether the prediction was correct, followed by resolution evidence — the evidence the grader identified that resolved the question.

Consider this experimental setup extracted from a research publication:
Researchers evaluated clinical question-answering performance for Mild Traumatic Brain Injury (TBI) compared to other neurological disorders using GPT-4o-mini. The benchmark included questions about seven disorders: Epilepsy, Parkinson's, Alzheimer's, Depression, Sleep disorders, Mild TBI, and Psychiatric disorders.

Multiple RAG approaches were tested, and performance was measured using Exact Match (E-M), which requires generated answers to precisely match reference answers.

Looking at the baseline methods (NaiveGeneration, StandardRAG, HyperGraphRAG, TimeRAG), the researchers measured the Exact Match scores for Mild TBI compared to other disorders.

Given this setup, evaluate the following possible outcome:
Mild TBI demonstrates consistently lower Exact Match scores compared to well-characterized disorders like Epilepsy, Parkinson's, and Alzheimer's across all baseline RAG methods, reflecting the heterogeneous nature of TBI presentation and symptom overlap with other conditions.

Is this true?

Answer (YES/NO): YES